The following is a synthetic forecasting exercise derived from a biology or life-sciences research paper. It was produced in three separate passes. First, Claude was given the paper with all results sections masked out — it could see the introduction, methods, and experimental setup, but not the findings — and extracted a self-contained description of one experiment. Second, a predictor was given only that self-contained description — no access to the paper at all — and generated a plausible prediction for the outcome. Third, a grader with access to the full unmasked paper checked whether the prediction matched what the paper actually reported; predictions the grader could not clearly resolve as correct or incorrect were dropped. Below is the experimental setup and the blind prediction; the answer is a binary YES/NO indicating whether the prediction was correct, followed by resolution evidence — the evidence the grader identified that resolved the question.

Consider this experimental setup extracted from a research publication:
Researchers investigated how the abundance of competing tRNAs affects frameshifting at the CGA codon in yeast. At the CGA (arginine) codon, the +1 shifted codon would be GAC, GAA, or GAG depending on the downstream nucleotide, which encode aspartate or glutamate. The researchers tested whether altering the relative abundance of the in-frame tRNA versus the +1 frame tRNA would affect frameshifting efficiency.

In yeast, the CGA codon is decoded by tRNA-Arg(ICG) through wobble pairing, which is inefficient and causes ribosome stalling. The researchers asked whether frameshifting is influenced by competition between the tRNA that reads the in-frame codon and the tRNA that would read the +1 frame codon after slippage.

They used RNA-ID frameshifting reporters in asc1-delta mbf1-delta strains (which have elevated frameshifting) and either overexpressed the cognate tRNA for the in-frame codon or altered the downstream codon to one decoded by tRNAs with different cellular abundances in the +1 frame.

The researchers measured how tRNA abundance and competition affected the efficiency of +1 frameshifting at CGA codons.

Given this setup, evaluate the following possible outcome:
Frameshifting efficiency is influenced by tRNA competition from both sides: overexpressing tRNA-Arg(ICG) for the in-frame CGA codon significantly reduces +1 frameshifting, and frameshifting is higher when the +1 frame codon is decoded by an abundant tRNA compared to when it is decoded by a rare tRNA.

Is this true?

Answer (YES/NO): NO